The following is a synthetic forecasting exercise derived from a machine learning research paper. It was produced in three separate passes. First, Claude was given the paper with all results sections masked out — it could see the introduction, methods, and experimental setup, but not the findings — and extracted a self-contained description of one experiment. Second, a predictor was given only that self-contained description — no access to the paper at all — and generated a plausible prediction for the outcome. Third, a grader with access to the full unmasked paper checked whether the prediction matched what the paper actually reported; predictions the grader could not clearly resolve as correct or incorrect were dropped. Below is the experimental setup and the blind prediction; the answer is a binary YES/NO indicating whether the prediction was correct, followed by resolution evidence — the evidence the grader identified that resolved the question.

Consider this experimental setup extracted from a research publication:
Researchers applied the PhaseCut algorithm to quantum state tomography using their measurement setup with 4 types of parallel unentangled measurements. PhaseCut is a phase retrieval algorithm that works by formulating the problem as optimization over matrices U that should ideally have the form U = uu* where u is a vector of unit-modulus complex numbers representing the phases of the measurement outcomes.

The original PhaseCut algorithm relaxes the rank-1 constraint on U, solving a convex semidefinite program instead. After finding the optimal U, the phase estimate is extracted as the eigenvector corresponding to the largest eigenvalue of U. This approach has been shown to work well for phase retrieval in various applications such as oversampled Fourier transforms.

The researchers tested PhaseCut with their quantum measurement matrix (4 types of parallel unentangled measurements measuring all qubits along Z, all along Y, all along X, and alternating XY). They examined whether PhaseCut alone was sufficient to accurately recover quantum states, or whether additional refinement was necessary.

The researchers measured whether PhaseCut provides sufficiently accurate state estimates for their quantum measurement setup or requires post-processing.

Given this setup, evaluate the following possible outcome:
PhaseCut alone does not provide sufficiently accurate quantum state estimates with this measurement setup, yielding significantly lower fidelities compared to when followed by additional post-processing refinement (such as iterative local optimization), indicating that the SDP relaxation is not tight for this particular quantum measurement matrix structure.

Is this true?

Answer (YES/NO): YES